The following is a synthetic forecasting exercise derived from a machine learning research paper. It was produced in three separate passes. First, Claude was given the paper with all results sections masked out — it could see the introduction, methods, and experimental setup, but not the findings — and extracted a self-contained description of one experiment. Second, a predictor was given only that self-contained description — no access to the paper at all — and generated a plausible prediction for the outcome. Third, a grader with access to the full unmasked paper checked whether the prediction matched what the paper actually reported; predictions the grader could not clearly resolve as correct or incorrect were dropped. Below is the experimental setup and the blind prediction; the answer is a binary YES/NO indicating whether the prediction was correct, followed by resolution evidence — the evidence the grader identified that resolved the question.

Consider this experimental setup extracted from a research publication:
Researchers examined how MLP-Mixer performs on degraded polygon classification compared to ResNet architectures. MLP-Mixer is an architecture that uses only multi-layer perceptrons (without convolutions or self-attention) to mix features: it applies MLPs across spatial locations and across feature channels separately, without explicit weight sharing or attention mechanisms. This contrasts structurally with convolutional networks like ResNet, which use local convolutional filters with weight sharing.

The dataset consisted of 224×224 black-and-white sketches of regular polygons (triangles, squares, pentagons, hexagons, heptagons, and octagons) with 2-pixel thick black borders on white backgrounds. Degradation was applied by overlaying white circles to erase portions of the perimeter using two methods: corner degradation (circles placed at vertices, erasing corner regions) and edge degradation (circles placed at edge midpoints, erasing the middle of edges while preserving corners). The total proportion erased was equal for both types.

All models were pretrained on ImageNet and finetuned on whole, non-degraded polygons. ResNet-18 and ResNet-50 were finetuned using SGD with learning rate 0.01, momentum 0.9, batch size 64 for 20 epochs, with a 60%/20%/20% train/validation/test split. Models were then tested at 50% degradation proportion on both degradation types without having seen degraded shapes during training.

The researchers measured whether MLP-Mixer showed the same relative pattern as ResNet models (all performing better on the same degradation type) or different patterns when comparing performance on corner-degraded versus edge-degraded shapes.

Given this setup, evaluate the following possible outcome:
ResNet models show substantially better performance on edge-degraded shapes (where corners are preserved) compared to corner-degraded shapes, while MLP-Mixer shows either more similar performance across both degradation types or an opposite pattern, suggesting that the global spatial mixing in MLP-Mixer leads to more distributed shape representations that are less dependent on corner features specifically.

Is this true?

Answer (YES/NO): NO